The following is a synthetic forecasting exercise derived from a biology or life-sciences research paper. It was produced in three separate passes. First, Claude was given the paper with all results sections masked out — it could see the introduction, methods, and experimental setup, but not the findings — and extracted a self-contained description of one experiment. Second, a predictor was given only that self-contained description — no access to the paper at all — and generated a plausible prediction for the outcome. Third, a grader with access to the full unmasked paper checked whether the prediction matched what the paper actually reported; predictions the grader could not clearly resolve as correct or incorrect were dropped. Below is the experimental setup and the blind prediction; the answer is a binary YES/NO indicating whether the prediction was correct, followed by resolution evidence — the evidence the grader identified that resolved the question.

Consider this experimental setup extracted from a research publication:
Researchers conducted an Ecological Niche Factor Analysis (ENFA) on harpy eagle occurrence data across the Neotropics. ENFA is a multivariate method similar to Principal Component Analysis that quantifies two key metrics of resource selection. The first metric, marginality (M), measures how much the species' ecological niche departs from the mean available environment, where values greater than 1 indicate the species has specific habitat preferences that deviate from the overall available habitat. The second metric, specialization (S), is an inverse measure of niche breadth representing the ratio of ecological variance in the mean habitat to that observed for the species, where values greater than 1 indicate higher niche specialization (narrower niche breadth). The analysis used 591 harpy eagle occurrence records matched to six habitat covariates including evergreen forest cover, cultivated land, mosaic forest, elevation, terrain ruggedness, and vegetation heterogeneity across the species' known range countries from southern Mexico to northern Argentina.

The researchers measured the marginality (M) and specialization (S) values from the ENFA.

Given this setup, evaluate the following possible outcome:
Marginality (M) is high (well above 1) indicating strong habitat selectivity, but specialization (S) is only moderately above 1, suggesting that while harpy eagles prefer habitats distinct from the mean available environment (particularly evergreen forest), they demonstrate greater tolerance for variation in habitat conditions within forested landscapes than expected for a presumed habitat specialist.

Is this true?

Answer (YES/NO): NO